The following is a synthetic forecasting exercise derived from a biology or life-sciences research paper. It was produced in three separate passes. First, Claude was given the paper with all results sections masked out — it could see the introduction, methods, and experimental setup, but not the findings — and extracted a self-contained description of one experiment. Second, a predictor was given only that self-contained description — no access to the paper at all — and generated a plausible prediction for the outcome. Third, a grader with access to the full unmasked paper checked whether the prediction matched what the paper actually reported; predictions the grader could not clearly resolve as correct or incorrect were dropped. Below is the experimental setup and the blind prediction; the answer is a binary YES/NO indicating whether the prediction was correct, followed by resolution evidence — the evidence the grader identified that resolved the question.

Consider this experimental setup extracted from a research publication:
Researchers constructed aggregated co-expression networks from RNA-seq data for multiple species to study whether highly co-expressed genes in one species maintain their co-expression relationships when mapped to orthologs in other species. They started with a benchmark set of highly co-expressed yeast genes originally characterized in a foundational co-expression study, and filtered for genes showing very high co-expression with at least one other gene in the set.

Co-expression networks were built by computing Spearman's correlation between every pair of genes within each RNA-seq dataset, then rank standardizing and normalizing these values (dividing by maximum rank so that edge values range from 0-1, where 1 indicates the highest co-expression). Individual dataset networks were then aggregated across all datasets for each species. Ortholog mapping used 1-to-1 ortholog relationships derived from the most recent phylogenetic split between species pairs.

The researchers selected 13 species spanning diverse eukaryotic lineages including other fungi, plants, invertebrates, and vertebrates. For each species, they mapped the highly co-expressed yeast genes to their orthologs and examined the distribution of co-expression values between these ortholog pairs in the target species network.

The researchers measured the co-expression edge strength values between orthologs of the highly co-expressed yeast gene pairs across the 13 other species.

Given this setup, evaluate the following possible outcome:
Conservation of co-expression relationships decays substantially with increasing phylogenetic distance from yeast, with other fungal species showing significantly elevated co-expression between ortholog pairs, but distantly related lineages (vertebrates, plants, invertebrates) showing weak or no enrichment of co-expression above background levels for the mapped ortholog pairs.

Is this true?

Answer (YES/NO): NO